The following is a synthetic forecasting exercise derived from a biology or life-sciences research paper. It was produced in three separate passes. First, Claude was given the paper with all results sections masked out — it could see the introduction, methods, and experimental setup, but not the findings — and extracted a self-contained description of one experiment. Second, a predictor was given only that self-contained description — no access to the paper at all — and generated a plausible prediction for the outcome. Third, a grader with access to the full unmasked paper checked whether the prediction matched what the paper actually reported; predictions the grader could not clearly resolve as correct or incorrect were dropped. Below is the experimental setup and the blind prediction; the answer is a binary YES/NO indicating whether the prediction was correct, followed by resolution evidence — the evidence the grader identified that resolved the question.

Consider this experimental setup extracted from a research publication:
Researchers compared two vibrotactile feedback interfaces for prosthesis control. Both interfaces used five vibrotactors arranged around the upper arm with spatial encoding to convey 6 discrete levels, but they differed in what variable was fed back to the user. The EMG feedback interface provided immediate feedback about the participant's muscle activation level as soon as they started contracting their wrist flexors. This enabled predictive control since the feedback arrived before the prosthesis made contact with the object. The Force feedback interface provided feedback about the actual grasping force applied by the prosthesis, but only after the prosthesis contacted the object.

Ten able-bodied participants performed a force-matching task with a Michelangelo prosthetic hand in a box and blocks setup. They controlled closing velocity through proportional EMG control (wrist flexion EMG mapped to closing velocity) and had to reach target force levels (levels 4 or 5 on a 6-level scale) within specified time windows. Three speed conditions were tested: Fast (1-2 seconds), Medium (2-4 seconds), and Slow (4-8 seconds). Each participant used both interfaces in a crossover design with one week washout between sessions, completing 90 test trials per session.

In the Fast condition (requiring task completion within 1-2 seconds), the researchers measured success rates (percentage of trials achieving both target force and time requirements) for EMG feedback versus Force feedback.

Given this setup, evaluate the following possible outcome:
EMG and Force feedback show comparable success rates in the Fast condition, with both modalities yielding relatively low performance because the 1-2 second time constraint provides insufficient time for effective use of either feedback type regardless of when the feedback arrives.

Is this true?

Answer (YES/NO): YES